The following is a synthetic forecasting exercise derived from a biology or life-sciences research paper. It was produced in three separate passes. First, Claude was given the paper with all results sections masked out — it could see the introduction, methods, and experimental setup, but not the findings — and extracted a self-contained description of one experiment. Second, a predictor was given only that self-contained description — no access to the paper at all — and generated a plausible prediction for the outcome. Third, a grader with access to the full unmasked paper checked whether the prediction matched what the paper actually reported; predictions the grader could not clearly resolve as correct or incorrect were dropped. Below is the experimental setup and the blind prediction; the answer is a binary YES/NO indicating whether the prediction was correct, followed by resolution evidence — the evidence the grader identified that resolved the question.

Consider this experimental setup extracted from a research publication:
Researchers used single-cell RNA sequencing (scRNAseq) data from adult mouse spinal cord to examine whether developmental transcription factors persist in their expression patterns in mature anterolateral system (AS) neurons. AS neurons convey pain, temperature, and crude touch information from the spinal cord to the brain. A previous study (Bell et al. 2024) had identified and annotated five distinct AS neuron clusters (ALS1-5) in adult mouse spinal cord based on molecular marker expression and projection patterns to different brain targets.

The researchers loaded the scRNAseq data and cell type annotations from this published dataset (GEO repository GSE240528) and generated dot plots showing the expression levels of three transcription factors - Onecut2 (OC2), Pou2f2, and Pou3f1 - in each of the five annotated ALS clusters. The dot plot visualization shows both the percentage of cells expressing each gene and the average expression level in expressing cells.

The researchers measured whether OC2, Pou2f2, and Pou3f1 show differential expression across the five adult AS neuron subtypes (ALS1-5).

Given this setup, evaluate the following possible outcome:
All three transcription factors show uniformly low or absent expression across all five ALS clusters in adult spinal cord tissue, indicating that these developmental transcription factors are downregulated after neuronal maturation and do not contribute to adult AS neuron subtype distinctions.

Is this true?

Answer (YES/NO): NO